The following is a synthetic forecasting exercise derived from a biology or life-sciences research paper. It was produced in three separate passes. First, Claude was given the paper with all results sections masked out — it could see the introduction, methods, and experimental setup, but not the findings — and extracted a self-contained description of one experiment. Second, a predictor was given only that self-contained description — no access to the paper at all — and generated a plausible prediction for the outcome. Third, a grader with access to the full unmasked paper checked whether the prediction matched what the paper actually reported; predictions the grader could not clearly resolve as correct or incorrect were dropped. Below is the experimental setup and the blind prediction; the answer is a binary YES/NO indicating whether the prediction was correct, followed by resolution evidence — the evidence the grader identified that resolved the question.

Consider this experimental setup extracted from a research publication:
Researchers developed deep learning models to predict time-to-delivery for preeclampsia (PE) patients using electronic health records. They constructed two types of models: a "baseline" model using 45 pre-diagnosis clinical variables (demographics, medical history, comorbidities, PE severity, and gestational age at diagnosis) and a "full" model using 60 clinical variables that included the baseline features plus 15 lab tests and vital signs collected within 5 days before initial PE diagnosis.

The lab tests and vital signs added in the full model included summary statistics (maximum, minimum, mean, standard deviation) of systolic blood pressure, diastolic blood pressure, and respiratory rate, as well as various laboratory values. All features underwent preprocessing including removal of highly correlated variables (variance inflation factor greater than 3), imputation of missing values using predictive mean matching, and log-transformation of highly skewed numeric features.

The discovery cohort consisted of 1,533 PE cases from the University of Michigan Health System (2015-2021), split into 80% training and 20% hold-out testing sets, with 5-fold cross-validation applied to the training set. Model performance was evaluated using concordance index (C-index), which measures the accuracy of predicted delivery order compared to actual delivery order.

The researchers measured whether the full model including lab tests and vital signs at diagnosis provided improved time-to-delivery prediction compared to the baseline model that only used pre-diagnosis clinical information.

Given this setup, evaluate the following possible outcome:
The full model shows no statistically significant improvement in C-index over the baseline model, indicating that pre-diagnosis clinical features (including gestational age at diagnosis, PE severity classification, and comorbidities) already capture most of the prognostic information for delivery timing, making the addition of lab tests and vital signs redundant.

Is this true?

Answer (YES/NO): NO